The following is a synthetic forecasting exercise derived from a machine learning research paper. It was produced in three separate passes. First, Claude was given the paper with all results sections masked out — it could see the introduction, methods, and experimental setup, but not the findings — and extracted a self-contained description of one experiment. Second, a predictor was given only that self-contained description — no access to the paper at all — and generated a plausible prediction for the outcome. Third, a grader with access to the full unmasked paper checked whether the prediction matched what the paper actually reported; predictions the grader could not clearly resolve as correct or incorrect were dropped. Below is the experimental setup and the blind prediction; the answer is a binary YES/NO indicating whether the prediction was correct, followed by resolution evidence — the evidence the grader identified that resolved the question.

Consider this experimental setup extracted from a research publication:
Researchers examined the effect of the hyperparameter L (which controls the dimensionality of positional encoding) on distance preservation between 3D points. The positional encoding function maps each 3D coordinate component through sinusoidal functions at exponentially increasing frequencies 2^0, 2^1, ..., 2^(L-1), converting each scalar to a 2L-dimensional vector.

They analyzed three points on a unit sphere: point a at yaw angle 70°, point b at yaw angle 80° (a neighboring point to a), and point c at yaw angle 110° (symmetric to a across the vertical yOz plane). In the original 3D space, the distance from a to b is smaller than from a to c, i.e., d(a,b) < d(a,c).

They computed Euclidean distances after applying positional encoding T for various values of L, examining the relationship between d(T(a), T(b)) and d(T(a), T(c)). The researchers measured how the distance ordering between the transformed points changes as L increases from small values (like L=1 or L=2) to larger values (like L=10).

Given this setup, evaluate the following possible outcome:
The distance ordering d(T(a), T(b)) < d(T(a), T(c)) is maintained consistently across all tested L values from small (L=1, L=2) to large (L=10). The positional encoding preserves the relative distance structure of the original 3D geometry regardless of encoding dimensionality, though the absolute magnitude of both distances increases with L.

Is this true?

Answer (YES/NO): NO